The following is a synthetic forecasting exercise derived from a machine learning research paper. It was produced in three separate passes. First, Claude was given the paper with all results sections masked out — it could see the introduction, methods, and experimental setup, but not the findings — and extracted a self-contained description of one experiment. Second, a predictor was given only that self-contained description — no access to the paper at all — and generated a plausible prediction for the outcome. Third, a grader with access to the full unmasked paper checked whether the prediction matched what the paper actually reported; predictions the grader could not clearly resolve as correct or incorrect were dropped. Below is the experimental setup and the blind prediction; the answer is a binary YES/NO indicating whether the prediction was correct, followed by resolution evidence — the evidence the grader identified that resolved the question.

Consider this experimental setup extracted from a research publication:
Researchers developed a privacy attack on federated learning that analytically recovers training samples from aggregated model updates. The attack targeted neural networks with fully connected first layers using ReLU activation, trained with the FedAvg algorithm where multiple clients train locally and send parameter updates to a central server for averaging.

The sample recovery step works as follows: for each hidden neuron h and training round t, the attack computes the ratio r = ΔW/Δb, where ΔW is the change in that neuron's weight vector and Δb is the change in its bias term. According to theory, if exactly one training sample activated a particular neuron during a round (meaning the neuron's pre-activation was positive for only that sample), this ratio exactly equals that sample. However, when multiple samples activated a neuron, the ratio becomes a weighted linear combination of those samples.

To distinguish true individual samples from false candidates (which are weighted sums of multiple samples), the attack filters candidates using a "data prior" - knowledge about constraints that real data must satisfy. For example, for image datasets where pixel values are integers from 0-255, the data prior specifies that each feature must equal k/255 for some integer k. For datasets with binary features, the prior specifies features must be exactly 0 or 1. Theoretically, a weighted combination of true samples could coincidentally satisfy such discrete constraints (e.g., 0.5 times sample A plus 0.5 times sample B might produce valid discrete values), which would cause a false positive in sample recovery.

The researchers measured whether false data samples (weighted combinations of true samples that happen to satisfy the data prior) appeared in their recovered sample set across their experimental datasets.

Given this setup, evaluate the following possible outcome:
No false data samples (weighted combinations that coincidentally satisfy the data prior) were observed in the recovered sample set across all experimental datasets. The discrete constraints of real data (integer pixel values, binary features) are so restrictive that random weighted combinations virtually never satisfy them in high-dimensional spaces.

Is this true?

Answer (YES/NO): YES